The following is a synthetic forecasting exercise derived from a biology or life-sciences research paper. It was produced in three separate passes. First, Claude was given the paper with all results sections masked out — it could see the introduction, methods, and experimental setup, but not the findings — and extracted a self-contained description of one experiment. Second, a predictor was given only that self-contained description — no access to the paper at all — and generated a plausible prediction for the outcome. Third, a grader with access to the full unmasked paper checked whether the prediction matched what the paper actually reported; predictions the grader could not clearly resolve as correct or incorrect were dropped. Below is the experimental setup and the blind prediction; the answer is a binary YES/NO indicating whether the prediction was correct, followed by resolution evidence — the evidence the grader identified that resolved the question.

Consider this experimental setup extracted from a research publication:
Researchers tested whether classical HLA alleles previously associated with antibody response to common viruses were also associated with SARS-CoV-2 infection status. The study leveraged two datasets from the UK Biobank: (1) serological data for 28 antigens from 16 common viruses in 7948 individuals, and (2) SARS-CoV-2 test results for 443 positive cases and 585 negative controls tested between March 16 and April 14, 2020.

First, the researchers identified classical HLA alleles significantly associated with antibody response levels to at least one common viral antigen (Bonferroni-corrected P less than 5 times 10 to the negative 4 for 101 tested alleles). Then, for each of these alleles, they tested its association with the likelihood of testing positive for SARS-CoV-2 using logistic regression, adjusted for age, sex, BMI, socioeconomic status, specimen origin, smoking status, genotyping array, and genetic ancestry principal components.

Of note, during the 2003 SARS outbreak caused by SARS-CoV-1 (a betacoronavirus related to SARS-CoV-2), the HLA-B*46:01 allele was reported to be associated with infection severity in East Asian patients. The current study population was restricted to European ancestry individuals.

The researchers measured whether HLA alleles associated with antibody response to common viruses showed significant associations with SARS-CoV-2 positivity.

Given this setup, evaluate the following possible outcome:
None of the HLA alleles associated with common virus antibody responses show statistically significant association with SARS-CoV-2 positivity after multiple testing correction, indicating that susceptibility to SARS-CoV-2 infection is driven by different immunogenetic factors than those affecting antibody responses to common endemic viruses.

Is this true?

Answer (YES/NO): NO